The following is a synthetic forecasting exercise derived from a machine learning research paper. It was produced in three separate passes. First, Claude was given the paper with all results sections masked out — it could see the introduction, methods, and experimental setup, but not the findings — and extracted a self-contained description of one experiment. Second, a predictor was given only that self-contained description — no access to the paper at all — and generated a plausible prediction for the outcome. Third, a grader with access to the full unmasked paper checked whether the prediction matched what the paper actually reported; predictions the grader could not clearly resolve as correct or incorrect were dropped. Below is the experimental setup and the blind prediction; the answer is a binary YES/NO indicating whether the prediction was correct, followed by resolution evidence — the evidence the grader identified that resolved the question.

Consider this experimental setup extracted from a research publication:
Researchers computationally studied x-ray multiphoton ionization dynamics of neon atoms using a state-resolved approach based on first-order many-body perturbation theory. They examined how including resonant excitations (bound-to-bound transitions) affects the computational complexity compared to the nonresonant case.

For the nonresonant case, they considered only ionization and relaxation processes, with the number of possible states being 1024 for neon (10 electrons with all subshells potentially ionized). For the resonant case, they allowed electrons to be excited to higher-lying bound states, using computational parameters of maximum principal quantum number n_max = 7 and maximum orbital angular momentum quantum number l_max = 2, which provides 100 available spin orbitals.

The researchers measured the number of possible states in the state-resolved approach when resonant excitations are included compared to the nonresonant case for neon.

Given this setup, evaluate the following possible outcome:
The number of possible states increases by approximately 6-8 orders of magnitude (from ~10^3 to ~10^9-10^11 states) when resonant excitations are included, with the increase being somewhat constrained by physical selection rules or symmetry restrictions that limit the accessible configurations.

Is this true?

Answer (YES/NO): NO